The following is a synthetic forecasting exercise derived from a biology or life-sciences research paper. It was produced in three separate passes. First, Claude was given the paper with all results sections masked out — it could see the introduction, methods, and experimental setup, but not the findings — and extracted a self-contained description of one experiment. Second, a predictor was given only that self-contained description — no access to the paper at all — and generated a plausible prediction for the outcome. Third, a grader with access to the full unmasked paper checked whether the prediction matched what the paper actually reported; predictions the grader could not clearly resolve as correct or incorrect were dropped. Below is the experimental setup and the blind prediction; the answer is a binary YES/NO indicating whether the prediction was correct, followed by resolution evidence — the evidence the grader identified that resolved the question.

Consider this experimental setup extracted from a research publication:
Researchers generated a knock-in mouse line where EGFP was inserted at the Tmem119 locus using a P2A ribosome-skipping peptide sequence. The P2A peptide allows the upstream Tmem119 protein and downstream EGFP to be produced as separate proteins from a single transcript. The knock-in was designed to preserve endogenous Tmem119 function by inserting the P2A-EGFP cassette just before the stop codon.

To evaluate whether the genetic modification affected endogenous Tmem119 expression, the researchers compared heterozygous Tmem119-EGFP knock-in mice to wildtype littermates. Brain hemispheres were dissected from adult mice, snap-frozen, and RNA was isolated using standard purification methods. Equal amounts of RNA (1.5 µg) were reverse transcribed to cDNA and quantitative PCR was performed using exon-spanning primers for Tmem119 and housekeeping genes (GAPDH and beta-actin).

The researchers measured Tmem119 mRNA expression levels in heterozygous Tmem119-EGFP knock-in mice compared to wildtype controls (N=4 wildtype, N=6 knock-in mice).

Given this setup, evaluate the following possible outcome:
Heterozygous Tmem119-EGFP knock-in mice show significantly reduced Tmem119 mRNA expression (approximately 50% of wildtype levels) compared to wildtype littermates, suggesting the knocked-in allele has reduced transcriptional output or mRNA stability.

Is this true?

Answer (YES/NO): NO